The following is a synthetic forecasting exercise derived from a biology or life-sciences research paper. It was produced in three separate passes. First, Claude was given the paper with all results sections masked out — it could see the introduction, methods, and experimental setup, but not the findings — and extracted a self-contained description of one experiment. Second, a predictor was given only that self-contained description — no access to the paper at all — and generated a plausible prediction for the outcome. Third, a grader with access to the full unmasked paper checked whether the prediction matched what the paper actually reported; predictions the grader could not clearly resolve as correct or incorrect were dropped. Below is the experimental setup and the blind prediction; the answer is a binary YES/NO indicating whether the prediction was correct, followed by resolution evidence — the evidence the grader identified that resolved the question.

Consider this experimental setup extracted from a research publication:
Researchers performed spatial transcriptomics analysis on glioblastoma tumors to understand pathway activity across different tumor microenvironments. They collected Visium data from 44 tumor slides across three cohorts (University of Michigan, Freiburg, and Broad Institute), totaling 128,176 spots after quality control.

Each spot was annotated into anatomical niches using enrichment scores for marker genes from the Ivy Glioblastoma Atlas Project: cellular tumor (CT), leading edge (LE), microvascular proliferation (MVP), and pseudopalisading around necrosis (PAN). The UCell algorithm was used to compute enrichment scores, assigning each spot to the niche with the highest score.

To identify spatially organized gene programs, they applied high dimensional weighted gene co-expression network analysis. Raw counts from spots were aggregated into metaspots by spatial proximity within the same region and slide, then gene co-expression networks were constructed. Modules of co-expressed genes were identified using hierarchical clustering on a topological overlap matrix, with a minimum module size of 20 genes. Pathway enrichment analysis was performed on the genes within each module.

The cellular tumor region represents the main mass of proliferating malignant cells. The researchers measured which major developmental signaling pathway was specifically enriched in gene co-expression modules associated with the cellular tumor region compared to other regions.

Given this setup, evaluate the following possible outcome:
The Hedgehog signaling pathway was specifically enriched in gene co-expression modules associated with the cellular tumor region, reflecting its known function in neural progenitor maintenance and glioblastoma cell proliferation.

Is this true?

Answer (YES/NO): NO